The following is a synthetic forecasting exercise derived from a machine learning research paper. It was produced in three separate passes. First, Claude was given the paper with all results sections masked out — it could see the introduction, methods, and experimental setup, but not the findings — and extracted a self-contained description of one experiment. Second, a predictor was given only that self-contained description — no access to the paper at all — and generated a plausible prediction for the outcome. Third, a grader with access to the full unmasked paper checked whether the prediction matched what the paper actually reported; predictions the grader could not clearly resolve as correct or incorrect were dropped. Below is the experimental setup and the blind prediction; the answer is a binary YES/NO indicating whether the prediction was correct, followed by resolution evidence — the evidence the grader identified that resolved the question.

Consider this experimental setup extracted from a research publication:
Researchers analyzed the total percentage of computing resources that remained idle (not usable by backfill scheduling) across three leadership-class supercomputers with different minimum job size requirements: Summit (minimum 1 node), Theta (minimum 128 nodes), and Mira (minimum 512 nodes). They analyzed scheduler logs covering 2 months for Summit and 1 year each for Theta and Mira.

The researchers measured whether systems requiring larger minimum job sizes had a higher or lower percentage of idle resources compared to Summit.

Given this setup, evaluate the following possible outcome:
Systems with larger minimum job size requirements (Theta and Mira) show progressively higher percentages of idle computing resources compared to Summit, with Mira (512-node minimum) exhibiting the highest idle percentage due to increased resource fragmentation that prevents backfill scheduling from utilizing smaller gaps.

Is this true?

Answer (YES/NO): NO